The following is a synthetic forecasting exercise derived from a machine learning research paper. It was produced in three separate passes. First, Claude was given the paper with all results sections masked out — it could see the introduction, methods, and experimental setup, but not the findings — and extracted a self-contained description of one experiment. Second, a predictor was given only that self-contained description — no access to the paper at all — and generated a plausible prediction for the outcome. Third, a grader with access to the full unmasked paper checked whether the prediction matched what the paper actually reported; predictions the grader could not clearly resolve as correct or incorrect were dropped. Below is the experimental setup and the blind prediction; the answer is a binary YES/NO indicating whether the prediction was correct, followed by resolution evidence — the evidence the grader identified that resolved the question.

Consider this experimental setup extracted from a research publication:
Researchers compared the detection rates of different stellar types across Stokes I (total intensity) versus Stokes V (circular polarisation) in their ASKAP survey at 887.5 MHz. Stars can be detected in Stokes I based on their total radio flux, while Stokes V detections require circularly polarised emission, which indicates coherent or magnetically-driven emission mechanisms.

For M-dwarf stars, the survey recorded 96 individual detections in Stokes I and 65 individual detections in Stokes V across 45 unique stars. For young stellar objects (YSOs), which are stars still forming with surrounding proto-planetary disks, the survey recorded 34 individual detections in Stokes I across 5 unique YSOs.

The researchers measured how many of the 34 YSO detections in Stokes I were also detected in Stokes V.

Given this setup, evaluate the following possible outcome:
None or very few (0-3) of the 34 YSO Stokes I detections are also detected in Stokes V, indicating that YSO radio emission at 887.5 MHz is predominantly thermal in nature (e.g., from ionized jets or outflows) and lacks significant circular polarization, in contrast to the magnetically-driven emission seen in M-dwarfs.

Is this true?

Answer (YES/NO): NO